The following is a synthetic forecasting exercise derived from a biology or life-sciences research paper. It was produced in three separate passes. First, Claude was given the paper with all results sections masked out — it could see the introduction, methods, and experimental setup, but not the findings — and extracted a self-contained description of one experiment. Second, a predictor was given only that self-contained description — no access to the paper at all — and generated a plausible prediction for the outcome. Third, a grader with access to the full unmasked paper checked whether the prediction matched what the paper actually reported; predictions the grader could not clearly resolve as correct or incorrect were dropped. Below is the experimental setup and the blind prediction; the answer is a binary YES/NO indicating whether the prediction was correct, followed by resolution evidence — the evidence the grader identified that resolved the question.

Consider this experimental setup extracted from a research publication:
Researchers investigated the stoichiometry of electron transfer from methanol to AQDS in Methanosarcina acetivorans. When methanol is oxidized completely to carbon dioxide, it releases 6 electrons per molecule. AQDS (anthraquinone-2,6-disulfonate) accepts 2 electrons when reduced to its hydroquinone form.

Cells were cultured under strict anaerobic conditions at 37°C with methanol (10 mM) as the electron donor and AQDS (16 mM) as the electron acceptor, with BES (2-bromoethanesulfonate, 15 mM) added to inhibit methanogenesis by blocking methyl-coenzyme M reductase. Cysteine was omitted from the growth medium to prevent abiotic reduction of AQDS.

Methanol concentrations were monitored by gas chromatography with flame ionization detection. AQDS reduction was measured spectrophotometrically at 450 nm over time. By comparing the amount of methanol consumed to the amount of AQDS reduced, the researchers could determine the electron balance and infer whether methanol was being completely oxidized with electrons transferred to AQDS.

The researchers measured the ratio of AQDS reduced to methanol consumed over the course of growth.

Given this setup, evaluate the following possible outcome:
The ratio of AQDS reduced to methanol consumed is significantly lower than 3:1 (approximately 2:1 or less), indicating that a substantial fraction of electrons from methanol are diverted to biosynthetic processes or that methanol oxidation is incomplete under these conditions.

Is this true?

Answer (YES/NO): NO